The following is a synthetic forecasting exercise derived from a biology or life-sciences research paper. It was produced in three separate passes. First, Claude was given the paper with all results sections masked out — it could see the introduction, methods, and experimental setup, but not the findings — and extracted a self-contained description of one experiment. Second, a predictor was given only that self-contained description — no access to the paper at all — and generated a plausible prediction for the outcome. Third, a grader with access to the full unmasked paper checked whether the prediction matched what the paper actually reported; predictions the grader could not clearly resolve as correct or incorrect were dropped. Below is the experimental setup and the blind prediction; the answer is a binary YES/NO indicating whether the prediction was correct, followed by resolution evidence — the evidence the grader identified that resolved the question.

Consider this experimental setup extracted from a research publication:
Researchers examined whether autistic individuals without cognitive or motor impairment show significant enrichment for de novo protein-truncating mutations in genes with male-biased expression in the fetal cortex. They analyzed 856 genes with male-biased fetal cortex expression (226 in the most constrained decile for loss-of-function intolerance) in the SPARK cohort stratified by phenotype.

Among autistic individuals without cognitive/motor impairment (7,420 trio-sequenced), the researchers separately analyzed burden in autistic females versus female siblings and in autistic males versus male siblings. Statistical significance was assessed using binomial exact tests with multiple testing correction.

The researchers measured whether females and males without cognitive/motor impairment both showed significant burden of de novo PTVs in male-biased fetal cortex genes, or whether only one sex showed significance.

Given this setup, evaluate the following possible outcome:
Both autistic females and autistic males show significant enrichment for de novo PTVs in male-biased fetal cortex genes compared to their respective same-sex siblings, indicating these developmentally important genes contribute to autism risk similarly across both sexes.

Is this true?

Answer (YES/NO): NO